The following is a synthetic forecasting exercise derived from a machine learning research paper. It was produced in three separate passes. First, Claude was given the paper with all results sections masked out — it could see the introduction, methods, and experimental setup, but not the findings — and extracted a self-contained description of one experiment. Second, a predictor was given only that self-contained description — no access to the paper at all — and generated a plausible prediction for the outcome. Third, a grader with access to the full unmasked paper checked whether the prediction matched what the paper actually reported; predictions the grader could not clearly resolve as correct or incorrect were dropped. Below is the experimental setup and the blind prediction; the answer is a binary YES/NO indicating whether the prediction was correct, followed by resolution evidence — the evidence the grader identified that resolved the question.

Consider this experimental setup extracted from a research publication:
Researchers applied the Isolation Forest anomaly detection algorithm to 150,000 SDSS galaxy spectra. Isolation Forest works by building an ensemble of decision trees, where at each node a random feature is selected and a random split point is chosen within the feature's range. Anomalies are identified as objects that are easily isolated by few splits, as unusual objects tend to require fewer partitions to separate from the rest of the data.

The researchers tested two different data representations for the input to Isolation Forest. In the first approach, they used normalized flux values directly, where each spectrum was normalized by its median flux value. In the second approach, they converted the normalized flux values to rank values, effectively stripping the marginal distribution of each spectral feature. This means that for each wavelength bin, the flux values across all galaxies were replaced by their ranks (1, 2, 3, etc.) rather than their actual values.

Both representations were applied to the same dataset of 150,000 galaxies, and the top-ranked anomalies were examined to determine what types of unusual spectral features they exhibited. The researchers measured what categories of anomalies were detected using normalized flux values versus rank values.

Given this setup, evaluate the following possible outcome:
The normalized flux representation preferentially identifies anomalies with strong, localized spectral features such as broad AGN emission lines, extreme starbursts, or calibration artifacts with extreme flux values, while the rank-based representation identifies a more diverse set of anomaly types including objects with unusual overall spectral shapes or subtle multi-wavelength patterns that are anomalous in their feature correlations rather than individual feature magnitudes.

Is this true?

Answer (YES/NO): NO